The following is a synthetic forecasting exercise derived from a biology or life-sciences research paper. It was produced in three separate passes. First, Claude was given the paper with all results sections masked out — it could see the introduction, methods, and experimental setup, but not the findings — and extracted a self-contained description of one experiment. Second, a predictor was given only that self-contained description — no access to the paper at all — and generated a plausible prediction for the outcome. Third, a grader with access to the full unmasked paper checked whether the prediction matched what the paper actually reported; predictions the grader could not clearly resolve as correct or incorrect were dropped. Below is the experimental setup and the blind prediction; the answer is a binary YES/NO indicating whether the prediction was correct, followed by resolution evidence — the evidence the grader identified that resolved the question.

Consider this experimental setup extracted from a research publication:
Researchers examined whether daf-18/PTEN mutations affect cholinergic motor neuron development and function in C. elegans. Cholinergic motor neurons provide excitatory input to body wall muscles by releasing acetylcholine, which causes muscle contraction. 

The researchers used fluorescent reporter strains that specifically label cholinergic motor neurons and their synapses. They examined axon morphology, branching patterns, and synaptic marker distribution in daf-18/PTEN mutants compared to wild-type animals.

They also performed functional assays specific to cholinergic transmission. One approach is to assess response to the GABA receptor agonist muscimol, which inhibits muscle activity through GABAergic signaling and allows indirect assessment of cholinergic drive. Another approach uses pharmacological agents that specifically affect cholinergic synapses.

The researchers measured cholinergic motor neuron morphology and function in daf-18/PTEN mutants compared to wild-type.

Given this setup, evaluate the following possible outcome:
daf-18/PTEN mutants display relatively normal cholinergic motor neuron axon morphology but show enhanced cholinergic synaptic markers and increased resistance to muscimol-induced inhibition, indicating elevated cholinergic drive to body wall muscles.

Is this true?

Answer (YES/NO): NO